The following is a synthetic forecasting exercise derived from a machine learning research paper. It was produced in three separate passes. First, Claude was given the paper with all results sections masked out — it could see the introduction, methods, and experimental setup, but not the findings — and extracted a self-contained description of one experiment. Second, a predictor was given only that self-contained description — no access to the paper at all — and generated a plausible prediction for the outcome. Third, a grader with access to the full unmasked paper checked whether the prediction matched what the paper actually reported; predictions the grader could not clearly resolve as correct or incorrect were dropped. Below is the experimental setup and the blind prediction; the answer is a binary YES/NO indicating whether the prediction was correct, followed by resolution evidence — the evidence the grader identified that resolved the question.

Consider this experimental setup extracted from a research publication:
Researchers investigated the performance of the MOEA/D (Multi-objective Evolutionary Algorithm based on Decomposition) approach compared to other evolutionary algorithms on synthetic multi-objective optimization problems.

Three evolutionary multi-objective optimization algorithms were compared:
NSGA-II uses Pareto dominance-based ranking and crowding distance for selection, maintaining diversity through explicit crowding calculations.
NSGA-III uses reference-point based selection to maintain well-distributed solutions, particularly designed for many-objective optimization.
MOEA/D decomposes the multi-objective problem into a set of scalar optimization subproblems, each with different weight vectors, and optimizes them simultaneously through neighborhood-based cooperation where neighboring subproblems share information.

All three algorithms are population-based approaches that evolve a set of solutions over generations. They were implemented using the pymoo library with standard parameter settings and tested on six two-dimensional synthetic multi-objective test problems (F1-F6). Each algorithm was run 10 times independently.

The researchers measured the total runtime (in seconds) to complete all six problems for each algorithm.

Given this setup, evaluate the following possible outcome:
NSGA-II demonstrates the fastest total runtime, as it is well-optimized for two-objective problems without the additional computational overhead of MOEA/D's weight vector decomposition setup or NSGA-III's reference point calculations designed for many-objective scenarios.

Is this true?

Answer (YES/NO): NO